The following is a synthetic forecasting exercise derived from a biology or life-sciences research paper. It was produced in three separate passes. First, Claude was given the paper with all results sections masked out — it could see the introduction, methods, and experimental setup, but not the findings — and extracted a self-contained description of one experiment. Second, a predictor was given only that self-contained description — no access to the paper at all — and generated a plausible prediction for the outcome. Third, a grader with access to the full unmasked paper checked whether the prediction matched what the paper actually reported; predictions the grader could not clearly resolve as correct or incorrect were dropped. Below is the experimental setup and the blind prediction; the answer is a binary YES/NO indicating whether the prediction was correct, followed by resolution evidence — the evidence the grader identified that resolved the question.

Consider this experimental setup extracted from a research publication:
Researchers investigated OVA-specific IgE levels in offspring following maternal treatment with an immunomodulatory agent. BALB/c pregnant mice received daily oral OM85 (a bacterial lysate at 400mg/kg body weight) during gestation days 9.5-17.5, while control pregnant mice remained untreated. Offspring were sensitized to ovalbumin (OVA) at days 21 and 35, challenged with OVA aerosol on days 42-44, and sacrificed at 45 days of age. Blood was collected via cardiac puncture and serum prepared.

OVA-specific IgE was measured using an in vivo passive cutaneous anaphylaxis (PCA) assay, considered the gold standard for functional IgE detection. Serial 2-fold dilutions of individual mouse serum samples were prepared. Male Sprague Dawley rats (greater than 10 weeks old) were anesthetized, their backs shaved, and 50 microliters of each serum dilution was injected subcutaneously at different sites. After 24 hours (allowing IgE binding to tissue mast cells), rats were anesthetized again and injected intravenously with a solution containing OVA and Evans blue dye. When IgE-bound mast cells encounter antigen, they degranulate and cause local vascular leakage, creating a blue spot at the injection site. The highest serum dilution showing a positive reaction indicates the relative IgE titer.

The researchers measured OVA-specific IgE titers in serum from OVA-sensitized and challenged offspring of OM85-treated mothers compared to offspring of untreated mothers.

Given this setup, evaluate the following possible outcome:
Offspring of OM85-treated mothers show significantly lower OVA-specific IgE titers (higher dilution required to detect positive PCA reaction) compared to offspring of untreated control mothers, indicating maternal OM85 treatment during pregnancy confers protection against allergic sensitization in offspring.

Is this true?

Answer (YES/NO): NO